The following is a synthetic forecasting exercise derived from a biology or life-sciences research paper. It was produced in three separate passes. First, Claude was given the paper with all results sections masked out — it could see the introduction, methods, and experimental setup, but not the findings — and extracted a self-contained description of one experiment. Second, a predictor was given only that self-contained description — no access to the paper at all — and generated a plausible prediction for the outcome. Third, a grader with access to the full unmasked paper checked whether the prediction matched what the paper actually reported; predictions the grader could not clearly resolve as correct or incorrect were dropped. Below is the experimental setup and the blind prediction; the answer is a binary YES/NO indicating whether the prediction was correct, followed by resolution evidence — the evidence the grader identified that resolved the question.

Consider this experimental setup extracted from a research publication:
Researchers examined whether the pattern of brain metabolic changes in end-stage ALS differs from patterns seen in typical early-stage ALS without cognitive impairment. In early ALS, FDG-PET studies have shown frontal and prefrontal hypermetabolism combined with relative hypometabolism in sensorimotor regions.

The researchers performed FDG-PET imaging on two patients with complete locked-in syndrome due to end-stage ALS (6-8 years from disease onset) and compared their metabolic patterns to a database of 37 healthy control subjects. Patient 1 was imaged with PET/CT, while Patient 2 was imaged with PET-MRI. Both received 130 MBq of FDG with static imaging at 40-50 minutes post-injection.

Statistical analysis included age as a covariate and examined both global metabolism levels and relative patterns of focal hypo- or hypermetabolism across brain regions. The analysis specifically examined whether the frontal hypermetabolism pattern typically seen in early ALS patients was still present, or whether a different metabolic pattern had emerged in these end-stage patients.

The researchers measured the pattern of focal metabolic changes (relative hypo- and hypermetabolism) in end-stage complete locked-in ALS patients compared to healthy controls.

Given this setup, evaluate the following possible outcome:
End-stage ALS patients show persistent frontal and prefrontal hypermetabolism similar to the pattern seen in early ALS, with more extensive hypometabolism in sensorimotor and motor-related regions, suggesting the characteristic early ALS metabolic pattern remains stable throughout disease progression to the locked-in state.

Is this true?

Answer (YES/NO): NO